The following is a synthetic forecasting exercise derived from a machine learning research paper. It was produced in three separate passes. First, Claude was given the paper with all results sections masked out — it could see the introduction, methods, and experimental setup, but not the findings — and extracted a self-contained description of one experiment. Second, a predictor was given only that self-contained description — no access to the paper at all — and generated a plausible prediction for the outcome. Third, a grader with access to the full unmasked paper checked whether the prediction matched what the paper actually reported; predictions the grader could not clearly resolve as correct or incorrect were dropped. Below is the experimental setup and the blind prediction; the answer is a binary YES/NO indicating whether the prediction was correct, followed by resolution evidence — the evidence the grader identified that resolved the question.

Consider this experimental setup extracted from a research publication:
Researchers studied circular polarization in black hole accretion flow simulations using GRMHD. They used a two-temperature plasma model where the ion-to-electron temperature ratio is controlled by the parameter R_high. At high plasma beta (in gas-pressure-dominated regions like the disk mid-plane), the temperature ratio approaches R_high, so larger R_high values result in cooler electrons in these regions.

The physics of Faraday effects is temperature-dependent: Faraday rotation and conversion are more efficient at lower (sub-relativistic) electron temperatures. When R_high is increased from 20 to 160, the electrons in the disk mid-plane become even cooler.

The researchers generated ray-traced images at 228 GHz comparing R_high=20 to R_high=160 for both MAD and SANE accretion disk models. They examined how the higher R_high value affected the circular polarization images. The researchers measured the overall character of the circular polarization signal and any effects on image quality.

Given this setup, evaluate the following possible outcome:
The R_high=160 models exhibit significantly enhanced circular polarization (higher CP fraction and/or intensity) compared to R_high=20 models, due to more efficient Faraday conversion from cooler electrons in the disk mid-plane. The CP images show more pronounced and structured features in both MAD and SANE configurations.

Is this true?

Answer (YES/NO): NO